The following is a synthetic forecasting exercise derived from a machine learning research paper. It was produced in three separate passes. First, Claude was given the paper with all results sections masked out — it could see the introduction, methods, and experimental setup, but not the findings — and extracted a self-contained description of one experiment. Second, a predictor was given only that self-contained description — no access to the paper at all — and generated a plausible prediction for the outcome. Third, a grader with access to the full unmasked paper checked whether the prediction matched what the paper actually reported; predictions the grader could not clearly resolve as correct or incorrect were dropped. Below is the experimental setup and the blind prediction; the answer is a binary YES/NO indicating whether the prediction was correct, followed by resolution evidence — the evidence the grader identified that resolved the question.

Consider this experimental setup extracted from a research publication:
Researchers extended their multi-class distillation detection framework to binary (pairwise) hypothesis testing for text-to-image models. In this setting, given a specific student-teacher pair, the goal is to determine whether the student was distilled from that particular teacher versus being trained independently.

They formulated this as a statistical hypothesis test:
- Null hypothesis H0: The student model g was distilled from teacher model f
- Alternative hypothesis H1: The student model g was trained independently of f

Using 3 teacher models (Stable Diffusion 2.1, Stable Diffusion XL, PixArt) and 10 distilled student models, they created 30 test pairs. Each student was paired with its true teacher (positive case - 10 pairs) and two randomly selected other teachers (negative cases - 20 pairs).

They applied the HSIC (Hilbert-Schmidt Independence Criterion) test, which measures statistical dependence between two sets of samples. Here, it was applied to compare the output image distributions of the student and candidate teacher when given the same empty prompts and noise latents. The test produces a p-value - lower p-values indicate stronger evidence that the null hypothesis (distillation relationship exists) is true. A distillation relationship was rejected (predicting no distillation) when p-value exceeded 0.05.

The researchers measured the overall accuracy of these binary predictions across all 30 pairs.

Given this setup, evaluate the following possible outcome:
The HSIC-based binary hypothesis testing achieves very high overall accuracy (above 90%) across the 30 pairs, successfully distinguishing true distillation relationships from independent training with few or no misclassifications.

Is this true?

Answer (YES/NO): NO